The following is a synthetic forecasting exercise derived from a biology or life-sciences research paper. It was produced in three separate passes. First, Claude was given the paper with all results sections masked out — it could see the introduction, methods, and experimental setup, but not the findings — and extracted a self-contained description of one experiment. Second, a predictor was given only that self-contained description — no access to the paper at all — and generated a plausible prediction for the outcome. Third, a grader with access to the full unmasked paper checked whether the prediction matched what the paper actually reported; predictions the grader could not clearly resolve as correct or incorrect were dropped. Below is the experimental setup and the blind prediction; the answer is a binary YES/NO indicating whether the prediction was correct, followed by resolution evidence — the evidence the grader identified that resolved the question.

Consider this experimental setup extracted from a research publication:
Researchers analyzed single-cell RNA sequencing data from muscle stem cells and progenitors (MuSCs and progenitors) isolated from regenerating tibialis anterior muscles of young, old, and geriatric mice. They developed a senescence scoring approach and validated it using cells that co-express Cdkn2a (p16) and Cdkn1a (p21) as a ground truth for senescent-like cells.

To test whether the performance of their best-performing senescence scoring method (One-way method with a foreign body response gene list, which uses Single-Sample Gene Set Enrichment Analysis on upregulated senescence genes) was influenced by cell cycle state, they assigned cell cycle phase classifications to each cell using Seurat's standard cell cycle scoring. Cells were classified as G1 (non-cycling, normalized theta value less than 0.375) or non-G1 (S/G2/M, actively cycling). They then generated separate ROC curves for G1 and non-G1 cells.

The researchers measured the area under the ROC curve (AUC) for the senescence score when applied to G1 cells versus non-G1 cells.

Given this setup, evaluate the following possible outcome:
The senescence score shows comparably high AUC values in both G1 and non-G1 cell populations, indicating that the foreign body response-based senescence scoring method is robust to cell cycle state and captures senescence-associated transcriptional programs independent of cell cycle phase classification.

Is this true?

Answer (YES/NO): YES